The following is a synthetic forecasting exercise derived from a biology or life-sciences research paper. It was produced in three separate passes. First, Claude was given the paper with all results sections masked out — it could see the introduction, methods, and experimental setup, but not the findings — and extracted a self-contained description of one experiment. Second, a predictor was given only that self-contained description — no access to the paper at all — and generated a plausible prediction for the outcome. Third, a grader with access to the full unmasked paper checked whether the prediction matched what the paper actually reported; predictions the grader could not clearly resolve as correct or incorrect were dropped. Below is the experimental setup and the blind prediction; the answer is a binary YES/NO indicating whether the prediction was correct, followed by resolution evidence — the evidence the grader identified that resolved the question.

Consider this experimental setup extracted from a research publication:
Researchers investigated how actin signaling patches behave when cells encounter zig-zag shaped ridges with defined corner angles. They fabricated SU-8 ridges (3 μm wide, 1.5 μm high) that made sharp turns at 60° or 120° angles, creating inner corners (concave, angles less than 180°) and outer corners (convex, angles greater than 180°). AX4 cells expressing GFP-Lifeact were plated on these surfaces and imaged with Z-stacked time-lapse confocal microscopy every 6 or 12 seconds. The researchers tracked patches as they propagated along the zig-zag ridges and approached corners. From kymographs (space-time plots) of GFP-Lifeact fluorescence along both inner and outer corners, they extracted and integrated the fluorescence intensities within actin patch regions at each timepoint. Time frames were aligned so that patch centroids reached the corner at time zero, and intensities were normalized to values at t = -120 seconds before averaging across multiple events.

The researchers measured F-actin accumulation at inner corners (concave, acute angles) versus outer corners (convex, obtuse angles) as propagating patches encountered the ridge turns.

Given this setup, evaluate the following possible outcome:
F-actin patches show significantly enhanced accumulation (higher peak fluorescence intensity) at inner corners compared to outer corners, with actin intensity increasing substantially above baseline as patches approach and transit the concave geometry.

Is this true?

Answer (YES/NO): NO